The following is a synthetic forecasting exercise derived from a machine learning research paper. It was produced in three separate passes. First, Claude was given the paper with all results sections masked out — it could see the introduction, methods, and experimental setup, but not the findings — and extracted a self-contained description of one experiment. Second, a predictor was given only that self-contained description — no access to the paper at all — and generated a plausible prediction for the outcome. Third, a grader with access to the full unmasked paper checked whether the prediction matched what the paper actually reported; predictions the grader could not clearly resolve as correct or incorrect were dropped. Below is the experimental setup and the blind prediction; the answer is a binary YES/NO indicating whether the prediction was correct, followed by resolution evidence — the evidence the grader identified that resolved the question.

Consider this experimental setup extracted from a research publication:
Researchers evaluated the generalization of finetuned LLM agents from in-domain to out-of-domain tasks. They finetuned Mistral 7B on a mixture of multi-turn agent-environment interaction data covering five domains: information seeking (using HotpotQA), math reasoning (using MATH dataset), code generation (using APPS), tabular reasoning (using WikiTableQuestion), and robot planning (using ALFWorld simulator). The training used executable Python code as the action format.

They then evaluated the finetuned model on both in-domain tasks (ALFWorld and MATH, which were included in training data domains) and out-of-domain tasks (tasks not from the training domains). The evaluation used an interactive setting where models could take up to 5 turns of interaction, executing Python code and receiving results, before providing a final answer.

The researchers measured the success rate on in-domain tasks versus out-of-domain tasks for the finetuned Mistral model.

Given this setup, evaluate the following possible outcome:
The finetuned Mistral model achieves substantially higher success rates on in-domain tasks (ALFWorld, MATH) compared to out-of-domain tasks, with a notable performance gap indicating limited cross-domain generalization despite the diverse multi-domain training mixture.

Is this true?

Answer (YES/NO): NO